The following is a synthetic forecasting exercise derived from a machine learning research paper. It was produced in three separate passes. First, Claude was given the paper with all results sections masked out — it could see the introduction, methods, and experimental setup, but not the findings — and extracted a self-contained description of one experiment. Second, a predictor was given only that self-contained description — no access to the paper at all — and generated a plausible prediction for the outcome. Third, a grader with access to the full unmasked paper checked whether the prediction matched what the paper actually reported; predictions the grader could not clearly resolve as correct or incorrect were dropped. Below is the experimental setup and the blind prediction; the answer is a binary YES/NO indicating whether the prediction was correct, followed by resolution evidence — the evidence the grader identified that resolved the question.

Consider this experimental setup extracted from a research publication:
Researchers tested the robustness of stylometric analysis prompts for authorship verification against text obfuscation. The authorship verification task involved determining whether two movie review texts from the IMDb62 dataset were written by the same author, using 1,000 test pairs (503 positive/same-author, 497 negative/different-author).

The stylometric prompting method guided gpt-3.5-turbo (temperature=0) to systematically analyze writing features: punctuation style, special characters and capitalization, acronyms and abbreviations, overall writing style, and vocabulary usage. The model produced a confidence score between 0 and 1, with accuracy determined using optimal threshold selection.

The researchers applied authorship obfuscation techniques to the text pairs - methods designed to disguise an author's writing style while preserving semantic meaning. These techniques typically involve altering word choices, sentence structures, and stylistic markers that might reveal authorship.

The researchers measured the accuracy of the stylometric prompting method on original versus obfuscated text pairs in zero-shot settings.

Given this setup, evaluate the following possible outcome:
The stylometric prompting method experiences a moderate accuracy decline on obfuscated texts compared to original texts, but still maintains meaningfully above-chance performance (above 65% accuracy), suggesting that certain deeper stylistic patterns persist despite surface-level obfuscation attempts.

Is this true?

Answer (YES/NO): NO